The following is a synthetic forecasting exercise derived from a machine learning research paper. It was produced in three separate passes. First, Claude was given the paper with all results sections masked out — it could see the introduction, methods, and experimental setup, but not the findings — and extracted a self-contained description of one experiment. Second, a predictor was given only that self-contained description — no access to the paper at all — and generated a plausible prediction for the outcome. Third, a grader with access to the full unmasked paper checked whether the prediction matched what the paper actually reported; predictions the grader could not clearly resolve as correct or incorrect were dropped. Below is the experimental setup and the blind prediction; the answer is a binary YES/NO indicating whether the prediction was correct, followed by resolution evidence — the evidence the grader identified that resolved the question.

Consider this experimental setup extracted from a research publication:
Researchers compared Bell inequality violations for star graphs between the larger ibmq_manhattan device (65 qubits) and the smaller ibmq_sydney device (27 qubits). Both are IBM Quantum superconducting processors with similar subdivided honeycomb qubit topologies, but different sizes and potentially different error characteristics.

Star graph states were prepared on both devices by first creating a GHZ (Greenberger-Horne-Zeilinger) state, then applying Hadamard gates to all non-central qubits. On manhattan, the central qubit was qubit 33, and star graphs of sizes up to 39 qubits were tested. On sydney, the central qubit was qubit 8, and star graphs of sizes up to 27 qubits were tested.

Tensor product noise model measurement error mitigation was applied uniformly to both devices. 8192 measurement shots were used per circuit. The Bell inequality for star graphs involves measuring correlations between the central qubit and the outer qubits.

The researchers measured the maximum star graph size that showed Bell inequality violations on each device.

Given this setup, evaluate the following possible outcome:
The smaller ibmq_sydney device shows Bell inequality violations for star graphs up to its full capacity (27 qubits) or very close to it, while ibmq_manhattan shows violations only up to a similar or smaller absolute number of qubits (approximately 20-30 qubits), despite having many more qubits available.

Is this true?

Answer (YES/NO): NO